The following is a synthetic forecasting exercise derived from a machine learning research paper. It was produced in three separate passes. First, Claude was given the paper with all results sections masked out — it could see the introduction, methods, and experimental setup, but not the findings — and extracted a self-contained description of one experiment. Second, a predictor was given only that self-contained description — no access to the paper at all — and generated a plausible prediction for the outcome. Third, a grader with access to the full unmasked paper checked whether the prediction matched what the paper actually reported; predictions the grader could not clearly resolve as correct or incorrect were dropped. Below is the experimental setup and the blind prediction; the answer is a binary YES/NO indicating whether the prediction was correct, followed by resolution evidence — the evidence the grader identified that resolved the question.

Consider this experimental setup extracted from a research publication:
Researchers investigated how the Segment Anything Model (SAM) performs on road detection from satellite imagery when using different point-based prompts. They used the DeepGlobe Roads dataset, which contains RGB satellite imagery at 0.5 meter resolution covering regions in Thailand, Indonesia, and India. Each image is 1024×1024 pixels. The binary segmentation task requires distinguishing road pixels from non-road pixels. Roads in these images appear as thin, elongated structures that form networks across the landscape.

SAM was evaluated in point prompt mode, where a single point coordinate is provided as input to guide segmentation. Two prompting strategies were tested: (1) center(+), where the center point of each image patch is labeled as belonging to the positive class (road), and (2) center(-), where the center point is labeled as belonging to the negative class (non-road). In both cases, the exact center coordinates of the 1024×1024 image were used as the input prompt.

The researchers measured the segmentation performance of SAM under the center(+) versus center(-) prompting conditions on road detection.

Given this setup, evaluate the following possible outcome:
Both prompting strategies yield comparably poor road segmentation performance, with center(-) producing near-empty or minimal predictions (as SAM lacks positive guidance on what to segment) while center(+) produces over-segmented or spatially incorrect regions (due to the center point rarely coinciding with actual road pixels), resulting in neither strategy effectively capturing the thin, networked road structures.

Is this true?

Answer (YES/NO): YES